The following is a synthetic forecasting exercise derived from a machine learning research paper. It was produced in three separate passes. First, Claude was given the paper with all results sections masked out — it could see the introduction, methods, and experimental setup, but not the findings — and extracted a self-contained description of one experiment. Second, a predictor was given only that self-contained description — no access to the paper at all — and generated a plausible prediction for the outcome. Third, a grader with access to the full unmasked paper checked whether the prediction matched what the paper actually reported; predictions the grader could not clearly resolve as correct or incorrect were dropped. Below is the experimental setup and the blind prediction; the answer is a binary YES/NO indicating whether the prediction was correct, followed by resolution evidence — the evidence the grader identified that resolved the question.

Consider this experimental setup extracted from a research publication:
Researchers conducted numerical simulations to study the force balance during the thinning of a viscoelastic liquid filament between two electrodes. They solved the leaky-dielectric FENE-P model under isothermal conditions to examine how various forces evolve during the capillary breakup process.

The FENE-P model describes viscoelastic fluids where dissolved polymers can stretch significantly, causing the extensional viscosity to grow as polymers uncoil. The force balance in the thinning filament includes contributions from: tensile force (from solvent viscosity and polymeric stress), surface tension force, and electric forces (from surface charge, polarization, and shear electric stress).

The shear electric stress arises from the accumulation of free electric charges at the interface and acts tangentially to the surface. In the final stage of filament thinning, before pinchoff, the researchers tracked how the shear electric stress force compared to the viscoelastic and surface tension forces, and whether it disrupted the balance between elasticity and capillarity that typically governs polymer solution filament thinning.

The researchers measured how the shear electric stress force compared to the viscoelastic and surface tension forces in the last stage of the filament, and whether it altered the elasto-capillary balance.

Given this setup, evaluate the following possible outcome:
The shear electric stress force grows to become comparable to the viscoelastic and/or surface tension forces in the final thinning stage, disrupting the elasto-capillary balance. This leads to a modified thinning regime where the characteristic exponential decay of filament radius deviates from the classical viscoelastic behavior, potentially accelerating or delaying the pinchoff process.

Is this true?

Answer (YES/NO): NO